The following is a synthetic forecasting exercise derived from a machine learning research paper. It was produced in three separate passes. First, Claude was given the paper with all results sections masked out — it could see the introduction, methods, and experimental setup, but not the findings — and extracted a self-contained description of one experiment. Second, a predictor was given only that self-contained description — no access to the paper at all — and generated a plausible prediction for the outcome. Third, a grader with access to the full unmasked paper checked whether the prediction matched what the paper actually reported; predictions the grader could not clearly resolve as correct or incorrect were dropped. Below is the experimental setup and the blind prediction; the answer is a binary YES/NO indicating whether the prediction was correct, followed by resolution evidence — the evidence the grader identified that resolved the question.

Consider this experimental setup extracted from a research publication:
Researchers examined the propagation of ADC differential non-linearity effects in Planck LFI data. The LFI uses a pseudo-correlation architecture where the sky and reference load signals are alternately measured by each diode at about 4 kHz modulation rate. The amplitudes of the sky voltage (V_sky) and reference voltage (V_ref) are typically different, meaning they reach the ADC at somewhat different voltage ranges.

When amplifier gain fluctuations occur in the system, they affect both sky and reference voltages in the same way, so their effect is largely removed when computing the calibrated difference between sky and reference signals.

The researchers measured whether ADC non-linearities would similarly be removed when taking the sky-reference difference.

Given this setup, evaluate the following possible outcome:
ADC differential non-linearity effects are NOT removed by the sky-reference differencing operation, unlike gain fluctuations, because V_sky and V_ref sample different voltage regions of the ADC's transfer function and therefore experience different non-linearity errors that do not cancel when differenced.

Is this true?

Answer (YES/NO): YES